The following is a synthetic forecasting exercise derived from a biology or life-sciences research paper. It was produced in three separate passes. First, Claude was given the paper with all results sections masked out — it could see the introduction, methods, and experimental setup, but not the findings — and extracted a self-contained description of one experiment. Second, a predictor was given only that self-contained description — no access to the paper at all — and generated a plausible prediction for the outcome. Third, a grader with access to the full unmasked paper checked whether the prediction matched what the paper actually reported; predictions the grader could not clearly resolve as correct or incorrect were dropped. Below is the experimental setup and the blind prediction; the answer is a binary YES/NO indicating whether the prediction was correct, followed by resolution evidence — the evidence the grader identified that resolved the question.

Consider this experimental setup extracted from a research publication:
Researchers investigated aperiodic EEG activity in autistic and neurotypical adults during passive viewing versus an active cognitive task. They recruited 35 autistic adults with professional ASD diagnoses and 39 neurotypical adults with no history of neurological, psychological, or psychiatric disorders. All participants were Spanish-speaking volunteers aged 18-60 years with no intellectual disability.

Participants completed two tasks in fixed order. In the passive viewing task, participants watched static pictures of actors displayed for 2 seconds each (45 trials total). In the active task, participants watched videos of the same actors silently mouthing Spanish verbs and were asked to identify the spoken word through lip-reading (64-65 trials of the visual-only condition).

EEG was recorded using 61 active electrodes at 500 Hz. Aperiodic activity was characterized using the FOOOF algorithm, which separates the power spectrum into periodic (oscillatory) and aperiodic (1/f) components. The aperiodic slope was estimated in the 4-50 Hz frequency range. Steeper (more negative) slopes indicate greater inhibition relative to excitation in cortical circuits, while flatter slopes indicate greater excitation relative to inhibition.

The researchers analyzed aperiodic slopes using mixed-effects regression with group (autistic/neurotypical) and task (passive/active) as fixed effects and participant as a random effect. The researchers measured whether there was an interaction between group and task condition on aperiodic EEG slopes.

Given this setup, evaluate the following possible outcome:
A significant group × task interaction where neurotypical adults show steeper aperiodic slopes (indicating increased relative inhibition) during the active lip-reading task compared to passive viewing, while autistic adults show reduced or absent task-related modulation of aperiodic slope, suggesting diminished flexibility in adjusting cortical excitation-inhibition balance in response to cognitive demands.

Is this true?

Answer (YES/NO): NO